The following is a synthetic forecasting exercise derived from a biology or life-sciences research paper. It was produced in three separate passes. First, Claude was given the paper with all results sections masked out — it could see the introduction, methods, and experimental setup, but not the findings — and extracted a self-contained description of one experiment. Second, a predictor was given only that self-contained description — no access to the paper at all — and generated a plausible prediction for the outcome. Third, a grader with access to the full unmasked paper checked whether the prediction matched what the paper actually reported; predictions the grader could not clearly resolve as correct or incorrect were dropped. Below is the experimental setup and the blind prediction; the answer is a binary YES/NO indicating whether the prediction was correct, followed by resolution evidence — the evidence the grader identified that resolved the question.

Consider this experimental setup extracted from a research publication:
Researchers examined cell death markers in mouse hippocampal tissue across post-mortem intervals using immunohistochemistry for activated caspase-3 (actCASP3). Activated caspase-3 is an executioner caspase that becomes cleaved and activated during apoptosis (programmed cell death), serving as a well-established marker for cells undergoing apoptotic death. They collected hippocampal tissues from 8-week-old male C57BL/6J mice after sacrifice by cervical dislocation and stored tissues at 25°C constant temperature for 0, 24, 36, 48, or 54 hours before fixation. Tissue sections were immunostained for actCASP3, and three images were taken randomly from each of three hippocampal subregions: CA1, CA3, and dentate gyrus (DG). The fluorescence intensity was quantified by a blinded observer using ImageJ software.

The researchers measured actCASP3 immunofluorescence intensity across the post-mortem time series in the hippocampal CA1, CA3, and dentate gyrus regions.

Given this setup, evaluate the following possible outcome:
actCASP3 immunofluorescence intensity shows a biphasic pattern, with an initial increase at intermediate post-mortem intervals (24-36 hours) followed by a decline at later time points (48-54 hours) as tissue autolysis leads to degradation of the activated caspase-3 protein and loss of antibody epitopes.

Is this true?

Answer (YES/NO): NO